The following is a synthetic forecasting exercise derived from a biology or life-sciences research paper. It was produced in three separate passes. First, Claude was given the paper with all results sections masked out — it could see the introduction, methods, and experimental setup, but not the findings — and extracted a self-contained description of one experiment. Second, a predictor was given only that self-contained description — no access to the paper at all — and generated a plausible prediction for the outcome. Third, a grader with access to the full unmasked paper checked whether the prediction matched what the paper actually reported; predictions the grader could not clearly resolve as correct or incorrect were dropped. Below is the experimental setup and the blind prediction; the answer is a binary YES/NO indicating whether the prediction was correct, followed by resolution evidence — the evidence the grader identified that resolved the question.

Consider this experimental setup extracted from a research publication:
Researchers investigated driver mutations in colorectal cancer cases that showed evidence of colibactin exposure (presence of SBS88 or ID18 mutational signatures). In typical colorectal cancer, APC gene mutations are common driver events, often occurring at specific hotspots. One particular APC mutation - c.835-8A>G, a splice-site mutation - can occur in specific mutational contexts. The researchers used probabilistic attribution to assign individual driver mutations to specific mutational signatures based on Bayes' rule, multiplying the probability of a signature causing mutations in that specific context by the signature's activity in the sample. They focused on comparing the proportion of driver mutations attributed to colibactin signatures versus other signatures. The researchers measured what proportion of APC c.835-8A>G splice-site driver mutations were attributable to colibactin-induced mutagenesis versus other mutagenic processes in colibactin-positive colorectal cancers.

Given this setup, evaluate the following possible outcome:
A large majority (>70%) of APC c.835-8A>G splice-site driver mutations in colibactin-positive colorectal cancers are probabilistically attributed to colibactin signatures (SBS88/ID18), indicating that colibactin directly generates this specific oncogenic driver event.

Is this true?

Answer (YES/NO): NO